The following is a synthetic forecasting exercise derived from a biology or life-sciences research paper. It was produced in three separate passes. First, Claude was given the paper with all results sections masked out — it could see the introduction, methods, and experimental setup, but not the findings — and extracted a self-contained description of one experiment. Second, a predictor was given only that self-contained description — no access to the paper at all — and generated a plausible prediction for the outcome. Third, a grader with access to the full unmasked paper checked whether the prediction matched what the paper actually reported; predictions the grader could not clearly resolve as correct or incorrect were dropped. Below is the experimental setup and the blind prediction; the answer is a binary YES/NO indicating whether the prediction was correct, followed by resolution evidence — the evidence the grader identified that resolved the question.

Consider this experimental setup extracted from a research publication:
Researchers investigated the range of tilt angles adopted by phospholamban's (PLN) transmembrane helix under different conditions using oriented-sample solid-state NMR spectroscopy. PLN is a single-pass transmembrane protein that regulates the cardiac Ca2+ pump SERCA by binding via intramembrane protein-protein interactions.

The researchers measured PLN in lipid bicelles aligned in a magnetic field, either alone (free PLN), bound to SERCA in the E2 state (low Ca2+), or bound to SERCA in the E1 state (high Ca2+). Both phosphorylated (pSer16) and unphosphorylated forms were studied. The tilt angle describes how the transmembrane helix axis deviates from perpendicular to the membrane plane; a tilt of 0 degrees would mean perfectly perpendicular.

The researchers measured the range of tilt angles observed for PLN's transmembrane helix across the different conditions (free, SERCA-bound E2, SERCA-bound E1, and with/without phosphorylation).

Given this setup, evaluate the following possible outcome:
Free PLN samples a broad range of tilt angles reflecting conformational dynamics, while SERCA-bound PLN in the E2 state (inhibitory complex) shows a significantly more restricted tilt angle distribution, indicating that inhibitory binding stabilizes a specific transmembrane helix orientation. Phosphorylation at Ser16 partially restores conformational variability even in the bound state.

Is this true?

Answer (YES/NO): NO